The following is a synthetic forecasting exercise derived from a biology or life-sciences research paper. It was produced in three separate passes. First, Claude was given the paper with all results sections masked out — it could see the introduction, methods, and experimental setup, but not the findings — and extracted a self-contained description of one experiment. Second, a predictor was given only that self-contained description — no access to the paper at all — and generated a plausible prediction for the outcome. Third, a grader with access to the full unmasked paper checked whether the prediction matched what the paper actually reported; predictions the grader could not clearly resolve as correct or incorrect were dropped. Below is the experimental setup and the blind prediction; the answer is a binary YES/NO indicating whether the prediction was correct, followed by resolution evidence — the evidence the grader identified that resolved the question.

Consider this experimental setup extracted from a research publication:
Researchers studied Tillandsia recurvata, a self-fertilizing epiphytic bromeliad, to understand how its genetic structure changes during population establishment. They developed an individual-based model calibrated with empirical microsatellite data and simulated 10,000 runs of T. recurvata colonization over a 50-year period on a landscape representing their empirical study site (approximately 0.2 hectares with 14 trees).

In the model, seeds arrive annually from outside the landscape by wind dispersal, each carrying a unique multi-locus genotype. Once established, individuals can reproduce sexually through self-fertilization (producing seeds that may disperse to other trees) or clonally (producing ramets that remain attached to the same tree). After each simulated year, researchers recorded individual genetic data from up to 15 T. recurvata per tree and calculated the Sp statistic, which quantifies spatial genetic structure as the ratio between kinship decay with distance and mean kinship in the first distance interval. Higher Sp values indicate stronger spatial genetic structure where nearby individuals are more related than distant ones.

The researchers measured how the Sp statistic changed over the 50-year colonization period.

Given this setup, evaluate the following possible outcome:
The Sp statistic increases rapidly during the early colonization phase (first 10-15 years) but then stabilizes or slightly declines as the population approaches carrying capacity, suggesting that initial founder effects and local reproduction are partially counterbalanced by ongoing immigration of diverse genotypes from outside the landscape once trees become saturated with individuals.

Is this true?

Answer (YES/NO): NO